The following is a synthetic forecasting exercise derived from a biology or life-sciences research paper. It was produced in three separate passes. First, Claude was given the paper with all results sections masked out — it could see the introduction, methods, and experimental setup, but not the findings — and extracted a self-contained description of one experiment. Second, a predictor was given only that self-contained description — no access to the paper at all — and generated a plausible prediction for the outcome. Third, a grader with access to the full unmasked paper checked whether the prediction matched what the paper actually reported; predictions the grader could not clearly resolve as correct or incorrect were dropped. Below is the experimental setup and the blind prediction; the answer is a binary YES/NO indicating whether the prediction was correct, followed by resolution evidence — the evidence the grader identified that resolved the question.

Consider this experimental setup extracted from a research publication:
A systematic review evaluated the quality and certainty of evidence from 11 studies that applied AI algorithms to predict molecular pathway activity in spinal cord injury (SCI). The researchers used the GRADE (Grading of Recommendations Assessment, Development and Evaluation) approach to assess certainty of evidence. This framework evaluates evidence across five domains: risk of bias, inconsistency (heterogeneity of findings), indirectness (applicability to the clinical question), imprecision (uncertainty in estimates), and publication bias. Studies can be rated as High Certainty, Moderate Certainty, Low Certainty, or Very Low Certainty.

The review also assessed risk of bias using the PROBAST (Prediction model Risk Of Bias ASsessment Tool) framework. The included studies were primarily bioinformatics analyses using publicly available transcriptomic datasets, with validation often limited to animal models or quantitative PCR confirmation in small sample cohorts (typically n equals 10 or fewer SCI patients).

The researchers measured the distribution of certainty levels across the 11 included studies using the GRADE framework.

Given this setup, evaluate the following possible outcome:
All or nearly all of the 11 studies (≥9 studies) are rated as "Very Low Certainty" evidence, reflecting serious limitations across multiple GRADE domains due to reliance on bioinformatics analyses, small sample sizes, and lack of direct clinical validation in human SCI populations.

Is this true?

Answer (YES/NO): NO